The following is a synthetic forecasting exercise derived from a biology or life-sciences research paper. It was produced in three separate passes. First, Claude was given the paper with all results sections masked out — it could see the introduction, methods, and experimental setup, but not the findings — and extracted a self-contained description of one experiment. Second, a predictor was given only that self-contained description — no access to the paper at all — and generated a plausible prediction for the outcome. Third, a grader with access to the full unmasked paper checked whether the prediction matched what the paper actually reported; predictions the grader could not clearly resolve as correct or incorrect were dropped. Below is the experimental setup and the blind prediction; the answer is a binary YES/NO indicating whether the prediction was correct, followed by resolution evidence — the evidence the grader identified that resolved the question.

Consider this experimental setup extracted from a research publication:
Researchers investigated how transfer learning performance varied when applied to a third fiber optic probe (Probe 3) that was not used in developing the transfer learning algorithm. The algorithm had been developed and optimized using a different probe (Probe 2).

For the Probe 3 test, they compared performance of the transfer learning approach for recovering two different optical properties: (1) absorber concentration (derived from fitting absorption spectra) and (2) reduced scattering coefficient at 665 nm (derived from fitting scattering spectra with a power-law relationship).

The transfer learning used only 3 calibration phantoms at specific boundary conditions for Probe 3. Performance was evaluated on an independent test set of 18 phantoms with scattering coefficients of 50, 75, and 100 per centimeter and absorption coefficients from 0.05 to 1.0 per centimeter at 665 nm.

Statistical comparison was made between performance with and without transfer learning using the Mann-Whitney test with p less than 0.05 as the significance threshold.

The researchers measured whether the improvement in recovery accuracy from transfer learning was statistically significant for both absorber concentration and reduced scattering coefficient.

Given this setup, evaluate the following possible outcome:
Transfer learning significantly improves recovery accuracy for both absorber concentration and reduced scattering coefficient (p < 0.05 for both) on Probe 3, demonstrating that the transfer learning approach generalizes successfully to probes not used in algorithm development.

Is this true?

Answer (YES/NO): NO